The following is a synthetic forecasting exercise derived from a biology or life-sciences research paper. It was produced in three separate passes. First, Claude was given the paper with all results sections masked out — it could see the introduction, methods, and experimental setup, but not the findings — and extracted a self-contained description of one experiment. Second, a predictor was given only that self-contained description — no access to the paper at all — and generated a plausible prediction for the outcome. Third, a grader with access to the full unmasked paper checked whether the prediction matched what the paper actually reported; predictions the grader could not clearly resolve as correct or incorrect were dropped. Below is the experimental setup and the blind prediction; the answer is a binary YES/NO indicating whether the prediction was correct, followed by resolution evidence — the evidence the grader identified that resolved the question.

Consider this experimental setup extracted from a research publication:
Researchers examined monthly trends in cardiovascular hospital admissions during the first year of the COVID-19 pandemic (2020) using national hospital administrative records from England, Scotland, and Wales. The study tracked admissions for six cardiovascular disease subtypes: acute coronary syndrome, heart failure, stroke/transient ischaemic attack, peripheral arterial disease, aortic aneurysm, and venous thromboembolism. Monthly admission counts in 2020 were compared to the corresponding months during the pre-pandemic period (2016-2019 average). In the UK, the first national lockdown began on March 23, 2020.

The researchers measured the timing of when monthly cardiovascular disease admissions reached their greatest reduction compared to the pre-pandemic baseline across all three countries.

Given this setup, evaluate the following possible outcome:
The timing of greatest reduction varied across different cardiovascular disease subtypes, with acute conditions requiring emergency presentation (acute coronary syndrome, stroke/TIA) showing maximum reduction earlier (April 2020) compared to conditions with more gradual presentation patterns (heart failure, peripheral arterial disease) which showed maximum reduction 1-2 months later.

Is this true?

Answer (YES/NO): NO